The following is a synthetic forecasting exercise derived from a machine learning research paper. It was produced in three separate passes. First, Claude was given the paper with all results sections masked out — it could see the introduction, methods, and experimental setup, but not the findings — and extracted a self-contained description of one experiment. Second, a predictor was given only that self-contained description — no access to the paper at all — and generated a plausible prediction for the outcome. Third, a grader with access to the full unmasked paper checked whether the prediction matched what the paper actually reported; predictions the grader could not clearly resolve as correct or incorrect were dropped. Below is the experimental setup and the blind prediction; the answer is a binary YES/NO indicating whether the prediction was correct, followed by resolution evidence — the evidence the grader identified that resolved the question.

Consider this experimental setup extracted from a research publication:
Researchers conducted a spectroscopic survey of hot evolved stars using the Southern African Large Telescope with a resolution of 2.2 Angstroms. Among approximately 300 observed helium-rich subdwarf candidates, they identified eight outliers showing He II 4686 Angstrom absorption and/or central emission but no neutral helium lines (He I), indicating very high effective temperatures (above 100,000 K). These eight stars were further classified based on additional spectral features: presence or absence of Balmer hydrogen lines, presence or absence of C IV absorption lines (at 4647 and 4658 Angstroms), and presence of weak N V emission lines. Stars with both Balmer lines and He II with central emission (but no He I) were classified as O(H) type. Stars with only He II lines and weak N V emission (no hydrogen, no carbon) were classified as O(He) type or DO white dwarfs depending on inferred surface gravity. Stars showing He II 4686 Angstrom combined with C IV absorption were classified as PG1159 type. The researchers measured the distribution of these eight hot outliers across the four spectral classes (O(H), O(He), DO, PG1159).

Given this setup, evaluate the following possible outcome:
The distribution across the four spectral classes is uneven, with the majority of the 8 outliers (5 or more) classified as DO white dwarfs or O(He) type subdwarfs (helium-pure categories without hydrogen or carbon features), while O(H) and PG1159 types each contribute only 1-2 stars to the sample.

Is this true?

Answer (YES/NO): NO